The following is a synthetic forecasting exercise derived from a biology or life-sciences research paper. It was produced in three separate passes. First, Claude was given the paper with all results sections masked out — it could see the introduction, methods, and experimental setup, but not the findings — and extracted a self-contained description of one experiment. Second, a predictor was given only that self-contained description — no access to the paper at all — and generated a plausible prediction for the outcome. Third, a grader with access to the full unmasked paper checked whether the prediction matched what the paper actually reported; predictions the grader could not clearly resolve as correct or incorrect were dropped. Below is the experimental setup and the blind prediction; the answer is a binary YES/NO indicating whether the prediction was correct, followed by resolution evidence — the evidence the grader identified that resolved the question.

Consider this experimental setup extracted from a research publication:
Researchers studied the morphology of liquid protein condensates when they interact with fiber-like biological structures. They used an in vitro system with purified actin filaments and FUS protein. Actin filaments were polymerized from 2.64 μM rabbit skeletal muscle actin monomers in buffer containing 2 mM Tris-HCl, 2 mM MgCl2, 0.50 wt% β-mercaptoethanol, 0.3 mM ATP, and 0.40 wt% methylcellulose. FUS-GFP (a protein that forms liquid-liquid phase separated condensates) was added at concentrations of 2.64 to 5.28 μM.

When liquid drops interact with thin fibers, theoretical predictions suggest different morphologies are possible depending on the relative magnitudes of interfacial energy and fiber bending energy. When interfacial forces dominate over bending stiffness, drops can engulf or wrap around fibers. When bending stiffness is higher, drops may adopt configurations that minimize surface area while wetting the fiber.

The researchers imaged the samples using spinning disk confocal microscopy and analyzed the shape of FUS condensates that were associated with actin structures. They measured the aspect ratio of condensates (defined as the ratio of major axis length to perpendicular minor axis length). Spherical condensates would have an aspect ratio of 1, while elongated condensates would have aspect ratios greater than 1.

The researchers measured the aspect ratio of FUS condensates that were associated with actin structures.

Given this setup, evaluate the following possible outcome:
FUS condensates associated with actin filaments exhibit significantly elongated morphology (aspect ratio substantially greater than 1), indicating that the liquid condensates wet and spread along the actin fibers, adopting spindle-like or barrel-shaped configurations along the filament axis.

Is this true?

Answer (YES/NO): NO